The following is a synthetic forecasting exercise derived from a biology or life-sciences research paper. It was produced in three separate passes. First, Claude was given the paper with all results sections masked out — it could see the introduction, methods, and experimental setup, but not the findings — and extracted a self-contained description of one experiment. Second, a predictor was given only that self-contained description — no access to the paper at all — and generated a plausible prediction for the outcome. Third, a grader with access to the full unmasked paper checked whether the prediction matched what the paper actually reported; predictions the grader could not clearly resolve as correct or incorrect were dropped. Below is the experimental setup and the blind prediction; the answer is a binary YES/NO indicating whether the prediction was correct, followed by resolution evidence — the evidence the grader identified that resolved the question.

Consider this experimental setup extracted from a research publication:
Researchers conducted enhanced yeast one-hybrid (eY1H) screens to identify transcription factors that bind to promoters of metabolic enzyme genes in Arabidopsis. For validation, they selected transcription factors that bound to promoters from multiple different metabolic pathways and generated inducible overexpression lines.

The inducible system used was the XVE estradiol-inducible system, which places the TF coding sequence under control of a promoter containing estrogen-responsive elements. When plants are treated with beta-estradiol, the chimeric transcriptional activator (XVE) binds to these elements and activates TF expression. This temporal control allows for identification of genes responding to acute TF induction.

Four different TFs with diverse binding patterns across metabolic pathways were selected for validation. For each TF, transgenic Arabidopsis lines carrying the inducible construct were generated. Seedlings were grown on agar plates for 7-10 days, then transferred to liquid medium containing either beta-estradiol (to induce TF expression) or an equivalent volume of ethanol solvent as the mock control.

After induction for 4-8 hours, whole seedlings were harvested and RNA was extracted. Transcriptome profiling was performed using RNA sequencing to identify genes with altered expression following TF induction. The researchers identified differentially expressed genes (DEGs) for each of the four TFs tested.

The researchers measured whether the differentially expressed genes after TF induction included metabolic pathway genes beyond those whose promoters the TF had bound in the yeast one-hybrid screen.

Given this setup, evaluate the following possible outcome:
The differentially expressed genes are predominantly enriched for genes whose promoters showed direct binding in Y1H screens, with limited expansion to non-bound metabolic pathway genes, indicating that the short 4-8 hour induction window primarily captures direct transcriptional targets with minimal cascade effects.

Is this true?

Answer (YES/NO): NO